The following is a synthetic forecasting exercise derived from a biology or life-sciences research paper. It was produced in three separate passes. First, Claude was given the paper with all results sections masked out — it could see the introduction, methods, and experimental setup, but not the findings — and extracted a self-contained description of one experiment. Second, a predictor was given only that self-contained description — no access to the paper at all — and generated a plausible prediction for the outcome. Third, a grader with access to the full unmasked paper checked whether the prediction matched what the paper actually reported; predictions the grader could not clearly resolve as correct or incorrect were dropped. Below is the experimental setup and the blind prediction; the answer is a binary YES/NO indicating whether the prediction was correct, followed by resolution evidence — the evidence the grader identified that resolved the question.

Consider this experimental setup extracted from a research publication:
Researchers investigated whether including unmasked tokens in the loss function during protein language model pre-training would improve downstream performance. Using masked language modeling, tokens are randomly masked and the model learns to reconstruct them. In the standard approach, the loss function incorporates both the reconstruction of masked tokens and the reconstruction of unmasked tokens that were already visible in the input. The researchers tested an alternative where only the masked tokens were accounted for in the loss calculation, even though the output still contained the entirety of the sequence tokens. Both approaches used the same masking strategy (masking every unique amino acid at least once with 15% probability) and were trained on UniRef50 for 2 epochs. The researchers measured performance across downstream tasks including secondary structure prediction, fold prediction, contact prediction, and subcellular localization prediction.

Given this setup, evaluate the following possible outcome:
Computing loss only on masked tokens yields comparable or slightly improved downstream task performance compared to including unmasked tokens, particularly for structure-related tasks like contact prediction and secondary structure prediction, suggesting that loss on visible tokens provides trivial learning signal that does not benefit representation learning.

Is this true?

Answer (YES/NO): NO